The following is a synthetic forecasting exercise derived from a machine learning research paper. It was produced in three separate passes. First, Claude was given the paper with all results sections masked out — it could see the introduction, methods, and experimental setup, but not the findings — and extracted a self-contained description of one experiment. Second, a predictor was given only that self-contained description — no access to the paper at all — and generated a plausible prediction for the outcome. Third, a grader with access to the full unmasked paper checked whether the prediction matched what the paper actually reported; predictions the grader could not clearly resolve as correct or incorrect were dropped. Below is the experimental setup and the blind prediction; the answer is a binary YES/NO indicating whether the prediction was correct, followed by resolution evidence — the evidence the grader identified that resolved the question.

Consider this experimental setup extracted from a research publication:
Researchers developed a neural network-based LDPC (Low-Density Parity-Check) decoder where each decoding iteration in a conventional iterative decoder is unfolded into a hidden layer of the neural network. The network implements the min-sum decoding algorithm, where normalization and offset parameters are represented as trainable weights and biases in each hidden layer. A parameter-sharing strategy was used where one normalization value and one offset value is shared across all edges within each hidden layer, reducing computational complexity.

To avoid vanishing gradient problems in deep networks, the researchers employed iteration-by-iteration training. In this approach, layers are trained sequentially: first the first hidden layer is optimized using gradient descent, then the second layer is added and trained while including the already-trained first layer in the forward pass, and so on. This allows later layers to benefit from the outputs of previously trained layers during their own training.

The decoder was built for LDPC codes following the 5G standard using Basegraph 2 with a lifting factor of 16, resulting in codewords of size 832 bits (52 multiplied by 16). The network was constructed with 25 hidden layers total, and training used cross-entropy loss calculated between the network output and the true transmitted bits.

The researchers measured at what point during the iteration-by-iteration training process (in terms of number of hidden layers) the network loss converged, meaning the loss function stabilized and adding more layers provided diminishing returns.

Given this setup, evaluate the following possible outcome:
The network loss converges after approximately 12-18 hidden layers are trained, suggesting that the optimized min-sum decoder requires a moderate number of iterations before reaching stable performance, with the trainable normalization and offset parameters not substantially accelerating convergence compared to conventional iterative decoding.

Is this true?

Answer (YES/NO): NO